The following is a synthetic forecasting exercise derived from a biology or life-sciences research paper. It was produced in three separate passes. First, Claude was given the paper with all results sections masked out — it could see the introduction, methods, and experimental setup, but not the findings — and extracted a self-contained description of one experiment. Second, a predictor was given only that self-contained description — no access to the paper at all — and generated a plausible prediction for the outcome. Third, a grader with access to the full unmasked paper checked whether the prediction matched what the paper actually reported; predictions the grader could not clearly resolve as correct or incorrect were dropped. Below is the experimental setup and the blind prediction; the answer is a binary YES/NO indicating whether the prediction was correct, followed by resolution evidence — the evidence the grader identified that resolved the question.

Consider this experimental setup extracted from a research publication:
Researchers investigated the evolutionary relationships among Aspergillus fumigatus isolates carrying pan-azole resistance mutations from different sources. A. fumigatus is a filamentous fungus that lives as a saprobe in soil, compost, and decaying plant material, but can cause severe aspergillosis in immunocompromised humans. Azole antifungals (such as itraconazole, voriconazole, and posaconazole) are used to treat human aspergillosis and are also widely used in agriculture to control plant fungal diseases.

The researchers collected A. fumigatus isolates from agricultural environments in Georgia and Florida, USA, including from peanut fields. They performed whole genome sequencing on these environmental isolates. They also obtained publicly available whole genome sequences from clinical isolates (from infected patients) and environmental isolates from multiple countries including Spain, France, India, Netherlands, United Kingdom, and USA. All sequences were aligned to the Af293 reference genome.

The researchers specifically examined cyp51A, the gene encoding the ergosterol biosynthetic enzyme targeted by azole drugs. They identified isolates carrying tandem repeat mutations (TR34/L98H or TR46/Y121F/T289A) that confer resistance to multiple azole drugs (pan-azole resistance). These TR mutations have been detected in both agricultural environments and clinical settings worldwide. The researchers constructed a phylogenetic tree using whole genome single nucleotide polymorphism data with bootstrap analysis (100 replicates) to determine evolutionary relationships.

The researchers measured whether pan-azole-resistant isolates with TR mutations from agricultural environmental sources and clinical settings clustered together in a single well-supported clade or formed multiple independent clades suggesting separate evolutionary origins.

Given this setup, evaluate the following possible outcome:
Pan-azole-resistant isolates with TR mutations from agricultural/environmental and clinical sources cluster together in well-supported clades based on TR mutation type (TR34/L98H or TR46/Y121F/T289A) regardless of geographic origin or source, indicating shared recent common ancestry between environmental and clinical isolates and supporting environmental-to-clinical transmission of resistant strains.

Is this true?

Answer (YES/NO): YES